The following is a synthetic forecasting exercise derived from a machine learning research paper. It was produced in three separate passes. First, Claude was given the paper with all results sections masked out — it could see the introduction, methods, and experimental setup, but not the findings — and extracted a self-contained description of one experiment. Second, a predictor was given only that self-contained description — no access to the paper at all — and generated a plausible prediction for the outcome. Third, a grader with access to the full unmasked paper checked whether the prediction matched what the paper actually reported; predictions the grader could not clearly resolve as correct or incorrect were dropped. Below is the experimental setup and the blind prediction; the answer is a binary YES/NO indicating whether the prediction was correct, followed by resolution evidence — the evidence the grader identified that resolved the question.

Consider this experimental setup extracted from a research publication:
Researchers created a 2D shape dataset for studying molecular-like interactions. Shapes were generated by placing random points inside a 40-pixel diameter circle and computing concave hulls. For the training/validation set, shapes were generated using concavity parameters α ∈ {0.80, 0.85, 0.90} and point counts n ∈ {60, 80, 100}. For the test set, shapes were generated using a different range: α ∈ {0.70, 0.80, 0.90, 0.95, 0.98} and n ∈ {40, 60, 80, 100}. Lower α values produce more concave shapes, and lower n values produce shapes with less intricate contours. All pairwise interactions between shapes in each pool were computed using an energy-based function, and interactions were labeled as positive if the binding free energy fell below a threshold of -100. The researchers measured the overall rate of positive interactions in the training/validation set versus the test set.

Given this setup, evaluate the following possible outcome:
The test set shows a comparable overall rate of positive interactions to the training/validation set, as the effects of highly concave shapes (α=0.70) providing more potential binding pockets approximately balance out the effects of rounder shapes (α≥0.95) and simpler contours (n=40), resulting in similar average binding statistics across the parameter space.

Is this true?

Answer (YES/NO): NO